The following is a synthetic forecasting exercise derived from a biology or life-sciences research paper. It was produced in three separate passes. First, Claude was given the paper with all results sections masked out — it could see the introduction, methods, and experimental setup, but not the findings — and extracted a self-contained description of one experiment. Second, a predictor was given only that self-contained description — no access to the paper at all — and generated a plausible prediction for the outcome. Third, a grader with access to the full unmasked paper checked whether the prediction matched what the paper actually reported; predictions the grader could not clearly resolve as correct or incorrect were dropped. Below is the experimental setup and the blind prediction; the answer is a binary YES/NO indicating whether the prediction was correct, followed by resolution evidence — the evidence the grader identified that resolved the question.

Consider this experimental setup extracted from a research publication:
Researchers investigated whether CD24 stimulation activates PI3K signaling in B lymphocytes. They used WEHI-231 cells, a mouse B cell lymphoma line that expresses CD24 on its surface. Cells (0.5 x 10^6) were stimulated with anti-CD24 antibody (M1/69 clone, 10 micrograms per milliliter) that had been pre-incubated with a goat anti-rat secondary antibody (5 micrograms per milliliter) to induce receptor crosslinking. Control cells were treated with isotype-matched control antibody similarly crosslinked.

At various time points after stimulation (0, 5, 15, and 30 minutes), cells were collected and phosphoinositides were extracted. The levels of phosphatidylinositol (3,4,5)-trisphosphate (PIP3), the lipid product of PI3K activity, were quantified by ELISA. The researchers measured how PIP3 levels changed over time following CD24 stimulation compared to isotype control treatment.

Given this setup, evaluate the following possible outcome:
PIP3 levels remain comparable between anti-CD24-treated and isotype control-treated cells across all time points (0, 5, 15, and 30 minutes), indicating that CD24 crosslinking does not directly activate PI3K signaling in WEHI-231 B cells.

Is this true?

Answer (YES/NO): NO